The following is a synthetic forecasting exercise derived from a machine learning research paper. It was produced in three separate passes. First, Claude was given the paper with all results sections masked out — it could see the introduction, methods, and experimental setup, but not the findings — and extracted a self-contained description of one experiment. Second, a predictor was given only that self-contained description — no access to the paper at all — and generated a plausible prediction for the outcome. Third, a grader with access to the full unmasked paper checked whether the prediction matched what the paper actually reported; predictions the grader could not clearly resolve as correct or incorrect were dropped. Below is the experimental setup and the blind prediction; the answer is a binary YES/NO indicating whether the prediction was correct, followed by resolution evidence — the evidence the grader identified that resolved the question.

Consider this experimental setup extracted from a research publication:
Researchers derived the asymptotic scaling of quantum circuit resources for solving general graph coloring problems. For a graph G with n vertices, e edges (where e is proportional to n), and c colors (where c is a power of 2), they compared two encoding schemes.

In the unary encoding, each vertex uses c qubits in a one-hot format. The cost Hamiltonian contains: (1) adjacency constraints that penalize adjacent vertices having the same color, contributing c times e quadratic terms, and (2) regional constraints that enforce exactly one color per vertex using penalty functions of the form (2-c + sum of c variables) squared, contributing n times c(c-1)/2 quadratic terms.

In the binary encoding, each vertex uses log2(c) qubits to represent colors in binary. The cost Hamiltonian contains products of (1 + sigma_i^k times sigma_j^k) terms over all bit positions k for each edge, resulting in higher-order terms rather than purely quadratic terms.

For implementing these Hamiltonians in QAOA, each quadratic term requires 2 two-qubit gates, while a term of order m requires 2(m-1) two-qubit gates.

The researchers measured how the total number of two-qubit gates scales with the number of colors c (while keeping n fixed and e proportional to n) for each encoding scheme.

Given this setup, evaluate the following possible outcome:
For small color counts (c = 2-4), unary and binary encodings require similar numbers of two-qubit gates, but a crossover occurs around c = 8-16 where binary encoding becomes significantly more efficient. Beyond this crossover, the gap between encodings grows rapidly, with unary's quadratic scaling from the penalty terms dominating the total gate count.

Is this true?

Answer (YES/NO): NO